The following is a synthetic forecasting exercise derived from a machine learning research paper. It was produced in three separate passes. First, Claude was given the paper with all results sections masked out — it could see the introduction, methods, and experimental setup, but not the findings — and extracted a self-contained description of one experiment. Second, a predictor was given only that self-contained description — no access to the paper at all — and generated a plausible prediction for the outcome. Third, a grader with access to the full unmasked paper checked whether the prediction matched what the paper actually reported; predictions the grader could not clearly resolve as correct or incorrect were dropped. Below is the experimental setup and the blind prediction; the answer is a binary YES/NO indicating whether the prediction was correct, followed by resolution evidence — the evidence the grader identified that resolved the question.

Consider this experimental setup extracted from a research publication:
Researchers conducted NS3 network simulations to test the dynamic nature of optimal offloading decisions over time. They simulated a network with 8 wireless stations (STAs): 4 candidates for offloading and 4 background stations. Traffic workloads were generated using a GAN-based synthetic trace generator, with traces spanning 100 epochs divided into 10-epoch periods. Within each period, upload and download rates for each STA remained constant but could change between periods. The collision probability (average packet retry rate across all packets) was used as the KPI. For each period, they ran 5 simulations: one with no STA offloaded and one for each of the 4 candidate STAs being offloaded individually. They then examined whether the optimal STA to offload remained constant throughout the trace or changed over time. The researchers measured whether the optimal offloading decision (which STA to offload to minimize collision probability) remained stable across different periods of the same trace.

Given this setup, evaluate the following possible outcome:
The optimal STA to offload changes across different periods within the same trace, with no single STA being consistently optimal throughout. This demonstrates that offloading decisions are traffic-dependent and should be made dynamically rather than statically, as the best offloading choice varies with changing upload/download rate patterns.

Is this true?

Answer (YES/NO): YES